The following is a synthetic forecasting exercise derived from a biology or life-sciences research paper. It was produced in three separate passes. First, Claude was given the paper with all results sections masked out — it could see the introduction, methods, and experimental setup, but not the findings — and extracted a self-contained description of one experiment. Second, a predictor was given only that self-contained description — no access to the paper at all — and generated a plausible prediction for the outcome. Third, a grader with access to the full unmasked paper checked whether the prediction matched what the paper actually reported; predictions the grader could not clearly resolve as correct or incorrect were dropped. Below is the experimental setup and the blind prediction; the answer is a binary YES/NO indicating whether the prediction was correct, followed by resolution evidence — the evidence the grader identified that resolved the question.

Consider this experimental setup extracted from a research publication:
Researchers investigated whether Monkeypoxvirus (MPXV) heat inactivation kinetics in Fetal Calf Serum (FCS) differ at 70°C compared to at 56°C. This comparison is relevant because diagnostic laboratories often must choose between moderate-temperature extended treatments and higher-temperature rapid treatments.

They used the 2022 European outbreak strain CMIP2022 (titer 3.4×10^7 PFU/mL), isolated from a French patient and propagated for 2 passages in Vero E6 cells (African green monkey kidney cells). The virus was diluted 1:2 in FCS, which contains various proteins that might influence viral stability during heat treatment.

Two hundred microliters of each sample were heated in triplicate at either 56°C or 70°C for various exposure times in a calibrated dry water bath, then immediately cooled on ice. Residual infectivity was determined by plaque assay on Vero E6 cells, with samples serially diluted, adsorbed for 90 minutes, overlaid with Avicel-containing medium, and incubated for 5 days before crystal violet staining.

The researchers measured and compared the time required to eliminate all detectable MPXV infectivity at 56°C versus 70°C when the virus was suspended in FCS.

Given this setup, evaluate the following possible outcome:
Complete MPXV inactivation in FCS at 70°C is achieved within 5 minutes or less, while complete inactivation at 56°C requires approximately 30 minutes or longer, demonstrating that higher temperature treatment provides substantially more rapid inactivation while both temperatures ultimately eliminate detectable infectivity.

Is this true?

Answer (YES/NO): NO